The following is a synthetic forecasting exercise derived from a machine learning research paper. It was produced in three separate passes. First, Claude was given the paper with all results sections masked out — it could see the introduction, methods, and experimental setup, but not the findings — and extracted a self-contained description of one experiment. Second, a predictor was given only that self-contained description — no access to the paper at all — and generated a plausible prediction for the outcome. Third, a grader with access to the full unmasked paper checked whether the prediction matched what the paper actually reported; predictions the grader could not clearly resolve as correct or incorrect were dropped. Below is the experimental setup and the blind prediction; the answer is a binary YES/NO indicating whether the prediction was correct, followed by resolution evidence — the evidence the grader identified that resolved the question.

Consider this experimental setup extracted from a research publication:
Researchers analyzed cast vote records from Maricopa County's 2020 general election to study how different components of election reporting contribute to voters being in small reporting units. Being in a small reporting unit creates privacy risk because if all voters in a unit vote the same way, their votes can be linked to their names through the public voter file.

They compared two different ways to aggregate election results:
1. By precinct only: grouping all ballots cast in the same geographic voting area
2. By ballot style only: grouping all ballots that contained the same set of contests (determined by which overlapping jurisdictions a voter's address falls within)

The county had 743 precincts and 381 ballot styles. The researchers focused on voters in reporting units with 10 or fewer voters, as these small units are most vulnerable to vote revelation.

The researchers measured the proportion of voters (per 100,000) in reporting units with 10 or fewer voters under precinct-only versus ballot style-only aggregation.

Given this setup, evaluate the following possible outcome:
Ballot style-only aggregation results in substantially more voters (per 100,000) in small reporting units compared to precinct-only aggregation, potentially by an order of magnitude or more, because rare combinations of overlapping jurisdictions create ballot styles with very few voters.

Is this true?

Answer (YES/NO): NO